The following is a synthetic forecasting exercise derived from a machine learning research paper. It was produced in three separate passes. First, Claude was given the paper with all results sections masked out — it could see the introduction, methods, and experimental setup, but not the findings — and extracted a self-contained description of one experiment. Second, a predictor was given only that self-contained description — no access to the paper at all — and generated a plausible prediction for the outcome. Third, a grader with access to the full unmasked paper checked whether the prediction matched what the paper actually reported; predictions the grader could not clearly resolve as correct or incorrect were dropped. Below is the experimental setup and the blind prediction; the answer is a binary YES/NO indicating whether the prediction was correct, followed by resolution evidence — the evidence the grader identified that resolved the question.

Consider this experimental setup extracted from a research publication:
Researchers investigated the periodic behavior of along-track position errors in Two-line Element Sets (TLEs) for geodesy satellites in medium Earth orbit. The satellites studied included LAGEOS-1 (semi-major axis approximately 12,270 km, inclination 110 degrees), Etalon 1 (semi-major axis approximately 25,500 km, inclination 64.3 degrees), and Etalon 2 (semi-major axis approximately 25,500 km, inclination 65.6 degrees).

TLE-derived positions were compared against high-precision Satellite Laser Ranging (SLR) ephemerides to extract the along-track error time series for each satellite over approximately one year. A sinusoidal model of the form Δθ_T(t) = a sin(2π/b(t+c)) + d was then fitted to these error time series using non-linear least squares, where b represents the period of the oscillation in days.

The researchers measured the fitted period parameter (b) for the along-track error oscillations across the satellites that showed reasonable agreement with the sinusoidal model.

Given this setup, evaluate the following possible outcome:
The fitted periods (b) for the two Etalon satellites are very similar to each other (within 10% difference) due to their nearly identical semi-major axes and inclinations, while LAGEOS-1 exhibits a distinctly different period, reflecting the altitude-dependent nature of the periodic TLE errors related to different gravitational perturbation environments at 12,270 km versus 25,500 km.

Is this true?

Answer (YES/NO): NO